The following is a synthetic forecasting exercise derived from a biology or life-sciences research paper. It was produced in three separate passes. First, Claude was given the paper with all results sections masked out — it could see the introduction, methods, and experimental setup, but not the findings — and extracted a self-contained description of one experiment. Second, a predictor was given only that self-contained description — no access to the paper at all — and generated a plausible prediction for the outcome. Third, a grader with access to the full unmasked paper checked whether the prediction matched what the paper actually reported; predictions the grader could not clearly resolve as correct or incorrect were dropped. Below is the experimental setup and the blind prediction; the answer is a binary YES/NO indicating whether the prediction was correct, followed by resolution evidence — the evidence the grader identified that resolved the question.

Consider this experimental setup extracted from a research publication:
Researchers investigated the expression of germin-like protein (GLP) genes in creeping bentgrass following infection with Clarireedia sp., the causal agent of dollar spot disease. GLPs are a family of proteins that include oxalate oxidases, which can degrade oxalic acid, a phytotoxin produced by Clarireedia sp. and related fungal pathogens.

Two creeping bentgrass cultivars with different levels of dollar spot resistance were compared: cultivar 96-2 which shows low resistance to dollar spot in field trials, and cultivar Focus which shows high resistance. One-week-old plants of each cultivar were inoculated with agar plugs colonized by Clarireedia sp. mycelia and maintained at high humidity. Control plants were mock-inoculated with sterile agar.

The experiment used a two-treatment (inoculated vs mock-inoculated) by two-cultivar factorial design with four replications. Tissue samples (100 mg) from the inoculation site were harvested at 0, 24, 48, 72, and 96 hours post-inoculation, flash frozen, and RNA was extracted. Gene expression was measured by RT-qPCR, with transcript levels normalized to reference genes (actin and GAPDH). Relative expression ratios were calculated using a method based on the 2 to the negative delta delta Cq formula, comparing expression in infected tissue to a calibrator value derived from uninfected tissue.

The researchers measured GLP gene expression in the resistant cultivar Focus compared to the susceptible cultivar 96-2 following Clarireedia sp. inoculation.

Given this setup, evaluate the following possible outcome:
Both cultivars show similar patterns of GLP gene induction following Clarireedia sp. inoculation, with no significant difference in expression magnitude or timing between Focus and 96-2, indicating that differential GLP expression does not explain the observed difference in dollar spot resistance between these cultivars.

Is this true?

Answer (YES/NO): NO